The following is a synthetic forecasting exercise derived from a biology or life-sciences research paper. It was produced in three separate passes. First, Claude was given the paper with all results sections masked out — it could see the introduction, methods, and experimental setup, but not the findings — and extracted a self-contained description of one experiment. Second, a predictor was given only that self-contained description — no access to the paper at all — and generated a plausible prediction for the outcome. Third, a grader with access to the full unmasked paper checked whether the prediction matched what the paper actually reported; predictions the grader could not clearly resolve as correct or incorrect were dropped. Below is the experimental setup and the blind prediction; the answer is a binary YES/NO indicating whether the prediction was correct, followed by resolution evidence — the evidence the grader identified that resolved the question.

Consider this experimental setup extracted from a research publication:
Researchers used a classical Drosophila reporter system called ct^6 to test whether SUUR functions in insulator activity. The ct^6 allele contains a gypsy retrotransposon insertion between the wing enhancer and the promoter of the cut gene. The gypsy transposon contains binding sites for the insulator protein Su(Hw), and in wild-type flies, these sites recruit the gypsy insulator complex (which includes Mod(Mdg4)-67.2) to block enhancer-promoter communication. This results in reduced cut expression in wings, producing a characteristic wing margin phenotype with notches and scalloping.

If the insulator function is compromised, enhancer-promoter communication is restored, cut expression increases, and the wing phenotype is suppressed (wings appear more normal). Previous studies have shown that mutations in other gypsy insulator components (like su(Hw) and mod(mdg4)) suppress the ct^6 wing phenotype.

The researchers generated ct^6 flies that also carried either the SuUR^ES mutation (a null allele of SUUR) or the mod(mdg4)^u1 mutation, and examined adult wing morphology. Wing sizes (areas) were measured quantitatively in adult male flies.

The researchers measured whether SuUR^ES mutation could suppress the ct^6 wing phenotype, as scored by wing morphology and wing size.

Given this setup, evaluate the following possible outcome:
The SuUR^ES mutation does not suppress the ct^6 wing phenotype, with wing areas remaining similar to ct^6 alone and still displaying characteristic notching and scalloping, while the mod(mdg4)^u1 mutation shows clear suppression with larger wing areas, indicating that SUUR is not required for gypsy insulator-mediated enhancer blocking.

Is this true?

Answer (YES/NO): NO